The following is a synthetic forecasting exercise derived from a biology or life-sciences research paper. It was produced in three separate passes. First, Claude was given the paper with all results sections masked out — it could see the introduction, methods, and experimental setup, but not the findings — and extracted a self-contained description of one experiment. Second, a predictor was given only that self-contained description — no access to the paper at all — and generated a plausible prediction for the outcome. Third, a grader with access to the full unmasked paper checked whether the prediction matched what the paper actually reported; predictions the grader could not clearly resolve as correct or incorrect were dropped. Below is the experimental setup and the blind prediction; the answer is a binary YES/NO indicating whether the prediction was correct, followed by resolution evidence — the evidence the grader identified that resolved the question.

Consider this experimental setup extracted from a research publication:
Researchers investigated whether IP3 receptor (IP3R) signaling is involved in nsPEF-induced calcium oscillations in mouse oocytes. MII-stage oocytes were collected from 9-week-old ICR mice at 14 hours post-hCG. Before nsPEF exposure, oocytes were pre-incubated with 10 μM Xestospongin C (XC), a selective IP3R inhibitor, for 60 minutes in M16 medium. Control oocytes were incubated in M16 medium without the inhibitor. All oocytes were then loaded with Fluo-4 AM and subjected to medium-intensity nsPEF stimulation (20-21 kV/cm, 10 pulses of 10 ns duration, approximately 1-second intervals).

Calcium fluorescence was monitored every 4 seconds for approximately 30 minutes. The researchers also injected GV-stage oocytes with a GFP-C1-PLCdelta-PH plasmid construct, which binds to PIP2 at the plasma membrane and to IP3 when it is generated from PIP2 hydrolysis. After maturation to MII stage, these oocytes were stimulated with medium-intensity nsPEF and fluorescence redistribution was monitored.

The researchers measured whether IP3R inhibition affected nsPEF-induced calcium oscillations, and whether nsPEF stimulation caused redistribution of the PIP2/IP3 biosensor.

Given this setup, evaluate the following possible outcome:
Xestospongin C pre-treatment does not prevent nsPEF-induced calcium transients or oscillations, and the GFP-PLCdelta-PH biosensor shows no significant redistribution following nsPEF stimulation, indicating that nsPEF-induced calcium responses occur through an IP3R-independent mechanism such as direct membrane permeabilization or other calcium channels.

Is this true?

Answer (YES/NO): NO